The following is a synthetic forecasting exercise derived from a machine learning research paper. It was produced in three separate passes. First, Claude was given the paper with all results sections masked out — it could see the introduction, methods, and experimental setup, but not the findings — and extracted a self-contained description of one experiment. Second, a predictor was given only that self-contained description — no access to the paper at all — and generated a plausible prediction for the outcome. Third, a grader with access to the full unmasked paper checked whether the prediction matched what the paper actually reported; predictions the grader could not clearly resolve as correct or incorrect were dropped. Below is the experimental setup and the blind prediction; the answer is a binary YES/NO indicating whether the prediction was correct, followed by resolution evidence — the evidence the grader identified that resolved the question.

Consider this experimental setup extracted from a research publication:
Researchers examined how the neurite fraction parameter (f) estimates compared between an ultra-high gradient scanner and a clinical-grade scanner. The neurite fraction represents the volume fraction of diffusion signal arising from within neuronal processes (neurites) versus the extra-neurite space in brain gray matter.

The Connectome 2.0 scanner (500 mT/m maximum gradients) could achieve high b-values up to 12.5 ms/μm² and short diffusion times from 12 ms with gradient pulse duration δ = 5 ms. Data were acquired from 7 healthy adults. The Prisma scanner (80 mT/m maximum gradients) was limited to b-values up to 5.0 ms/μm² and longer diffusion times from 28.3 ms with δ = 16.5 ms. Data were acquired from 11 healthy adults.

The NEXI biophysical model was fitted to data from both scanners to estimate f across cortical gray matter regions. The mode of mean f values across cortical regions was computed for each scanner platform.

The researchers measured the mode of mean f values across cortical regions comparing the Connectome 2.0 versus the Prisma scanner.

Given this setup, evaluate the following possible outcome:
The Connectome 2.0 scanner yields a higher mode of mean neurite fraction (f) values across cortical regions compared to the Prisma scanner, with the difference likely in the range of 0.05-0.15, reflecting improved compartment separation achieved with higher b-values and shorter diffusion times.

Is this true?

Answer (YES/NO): NO